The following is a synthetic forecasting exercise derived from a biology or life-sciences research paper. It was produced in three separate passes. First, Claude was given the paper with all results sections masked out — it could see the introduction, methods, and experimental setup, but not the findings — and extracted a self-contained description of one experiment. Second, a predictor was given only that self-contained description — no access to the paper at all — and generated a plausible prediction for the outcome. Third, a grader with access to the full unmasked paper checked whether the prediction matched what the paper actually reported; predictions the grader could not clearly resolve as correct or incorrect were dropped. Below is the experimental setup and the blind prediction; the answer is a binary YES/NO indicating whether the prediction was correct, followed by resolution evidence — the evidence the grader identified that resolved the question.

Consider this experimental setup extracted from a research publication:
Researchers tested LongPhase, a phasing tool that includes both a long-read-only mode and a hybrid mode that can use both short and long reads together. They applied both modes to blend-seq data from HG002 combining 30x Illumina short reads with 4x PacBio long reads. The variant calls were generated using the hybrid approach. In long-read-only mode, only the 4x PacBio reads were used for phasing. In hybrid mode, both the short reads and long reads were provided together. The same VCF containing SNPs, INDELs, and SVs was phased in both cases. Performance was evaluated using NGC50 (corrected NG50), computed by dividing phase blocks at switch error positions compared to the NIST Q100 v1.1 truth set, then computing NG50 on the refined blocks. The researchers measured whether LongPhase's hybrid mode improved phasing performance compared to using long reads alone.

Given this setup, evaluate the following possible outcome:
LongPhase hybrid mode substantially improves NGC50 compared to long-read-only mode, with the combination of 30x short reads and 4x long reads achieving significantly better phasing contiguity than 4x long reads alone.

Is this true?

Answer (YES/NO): NO